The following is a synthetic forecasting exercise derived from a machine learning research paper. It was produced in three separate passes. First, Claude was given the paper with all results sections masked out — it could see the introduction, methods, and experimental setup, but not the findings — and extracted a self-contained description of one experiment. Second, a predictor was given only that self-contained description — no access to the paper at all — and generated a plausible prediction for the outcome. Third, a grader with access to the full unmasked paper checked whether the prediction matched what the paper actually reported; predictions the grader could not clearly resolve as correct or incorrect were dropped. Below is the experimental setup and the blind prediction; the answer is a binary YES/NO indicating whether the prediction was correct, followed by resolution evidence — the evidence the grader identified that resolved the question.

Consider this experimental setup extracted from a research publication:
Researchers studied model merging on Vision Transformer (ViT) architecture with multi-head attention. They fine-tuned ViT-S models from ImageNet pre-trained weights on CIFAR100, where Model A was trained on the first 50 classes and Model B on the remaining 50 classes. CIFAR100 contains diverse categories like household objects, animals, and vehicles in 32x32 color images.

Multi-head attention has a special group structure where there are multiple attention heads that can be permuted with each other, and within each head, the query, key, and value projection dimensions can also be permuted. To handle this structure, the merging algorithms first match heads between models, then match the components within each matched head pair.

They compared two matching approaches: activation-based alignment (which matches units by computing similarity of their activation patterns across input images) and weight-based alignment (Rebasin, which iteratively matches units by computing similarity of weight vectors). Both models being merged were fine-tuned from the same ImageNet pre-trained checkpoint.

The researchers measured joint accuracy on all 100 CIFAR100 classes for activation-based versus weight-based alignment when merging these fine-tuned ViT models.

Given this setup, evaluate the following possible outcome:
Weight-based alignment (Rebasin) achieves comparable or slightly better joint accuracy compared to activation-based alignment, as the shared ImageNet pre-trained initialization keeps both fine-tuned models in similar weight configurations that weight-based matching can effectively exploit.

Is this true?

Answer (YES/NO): YES